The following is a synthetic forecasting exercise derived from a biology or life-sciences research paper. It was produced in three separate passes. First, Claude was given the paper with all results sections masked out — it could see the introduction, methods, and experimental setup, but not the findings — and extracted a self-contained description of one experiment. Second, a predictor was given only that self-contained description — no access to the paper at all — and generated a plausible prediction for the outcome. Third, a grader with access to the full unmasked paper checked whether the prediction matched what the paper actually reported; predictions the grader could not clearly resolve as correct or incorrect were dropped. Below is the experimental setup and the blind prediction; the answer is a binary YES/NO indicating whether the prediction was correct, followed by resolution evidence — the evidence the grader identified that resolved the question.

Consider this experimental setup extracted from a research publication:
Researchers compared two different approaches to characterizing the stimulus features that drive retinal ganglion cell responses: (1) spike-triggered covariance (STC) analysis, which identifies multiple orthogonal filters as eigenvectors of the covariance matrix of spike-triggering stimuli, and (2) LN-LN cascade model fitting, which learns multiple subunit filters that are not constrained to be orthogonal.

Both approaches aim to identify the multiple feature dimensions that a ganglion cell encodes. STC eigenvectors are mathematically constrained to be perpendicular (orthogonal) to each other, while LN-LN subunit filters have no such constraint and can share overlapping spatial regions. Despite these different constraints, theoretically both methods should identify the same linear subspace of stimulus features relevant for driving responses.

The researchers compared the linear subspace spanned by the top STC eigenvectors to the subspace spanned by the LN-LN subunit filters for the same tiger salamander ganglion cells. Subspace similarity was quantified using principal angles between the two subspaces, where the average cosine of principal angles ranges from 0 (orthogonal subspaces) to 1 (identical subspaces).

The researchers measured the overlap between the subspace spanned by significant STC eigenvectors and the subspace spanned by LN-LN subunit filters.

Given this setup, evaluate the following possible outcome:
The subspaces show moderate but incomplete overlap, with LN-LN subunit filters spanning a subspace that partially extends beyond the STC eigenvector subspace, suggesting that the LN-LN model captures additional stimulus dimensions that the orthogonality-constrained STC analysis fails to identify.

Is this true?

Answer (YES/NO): NO